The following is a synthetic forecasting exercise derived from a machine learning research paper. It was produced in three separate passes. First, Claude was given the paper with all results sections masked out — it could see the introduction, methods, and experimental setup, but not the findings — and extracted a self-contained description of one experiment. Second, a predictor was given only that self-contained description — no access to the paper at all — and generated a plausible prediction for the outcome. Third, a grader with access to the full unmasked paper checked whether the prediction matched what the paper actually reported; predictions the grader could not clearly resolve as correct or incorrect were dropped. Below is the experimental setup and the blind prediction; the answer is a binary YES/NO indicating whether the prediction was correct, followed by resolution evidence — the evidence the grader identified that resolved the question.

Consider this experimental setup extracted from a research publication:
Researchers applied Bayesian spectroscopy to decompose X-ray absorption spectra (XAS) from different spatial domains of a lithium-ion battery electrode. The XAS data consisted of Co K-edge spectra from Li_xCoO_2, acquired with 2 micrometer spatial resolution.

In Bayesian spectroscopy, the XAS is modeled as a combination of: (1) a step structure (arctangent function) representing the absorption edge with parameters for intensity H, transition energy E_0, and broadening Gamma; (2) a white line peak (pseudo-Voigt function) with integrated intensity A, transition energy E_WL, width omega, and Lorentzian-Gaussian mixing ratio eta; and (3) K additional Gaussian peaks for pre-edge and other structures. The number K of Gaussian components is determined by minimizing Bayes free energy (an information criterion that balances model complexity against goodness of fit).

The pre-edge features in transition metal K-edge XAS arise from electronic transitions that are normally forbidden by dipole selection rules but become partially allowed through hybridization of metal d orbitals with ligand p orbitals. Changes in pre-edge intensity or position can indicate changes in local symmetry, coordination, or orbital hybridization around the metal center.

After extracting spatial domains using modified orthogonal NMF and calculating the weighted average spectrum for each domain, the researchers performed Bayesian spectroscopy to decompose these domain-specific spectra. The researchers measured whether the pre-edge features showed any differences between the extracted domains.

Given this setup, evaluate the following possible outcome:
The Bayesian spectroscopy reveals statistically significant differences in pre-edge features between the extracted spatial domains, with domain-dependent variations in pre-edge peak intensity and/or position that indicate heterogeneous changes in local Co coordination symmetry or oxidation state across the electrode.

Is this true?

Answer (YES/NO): NO